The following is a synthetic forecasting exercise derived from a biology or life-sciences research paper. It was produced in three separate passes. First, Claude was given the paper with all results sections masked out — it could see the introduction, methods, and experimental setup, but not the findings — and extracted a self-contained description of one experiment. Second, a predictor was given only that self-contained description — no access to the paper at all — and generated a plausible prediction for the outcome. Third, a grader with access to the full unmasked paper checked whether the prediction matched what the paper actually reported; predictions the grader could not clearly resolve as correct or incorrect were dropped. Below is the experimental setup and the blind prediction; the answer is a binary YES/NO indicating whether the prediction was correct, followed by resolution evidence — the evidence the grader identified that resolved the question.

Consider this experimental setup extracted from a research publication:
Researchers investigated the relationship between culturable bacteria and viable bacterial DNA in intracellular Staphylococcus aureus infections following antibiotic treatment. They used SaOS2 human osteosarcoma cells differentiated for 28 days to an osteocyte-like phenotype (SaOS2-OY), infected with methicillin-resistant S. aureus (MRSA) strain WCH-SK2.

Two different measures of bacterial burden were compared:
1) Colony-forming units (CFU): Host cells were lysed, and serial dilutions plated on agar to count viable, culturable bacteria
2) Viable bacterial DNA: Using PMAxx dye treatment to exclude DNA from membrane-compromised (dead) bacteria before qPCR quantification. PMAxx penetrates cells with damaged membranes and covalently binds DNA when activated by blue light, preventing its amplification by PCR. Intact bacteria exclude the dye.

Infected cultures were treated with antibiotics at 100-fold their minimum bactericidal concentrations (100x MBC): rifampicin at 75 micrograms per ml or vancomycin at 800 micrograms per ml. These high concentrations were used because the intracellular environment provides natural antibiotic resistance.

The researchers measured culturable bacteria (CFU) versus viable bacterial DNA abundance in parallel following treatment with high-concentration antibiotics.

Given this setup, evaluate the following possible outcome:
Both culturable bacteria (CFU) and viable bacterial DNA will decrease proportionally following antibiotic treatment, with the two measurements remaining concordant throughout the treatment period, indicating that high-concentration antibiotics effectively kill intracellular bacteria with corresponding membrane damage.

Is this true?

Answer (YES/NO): NO